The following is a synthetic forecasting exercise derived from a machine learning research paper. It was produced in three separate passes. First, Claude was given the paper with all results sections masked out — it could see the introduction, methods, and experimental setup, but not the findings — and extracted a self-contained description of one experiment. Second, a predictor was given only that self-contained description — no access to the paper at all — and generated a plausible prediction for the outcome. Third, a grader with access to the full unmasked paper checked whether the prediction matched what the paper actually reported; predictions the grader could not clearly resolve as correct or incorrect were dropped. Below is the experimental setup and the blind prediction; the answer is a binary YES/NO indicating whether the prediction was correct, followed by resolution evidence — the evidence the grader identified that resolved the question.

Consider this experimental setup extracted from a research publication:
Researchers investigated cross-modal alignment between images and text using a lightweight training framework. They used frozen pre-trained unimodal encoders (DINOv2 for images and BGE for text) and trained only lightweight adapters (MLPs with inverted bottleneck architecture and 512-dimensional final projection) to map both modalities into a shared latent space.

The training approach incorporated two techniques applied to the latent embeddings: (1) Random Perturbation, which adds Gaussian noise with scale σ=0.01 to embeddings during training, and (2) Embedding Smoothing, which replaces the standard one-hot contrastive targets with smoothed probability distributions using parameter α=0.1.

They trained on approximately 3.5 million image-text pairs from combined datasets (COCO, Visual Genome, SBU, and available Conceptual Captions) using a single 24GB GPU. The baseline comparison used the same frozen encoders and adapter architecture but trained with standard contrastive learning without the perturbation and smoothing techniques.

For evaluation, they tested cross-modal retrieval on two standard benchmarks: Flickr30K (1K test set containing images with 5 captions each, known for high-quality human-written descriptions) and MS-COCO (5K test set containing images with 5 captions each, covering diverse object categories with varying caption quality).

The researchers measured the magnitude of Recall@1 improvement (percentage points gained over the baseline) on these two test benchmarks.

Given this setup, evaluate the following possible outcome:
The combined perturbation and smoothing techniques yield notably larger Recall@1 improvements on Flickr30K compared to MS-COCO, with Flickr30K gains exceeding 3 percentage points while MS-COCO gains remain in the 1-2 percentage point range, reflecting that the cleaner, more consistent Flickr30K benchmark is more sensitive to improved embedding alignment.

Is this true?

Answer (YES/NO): NO